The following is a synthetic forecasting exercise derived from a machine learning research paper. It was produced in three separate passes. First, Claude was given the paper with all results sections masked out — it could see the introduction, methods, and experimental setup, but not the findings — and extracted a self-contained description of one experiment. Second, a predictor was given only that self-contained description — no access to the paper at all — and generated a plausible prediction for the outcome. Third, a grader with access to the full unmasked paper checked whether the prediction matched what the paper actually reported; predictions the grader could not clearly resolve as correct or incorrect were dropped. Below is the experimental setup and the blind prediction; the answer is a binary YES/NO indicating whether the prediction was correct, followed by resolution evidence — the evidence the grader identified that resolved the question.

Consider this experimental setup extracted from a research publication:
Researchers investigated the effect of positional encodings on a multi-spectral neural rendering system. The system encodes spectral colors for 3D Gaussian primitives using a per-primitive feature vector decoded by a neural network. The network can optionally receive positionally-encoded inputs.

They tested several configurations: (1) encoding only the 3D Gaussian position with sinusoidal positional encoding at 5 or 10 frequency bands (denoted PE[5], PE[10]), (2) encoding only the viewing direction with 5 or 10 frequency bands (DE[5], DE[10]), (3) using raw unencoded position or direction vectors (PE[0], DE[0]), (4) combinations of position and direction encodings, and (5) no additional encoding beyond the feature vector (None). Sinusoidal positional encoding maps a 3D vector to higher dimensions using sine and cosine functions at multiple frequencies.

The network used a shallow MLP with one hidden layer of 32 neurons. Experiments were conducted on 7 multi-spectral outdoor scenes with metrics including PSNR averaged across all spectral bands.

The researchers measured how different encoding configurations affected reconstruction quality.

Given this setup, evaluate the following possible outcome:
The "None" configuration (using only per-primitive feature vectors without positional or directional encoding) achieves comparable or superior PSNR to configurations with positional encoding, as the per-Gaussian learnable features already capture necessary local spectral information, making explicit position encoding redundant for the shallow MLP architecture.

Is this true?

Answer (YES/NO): YES